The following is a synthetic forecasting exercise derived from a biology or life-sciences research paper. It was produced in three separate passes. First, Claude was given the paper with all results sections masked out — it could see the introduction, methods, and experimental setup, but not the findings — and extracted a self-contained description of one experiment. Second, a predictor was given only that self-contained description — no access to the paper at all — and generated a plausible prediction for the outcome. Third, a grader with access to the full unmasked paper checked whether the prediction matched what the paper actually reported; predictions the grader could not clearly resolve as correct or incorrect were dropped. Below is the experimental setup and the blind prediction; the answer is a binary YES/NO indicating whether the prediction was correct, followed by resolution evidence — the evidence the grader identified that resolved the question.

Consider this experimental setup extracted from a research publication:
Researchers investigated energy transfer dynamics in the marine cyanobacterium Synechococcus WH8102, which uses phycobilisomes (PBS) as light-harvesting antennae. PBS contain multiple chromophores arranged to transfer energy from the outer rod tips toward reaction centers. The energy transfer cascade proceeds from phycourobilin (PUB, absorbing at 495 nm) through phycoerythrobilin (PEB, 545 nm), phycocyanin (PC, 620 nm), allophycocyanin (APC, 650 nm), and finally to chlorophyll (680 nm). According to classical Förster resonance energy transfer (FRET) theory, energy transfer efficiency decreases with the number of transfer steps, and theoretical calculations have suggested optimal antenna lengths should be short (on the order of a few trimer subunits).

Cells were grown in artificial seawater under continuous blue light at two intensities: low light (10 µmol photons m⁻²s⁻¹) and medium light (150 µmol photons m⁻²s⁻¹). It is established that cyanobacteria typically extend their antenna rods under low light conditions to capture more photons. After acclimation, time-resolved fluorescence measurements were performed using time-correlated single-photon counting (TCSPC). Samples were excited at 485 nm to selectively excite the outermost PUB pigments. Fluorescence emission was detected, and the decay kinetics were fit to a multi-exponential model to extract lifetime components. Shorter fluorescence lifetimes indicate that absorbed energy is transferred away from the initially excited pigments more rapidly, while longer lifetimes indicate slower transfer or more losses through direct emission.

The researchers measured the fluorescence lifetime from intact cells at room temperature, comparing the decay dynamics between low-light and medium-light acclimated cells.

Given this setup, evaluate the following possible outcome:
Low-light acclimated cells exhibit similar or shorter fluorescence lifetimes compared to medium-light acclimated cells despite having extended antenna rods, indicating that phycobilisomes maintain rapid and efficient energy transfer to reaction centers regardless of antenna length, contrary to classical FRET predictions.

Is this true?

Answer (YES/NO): YES